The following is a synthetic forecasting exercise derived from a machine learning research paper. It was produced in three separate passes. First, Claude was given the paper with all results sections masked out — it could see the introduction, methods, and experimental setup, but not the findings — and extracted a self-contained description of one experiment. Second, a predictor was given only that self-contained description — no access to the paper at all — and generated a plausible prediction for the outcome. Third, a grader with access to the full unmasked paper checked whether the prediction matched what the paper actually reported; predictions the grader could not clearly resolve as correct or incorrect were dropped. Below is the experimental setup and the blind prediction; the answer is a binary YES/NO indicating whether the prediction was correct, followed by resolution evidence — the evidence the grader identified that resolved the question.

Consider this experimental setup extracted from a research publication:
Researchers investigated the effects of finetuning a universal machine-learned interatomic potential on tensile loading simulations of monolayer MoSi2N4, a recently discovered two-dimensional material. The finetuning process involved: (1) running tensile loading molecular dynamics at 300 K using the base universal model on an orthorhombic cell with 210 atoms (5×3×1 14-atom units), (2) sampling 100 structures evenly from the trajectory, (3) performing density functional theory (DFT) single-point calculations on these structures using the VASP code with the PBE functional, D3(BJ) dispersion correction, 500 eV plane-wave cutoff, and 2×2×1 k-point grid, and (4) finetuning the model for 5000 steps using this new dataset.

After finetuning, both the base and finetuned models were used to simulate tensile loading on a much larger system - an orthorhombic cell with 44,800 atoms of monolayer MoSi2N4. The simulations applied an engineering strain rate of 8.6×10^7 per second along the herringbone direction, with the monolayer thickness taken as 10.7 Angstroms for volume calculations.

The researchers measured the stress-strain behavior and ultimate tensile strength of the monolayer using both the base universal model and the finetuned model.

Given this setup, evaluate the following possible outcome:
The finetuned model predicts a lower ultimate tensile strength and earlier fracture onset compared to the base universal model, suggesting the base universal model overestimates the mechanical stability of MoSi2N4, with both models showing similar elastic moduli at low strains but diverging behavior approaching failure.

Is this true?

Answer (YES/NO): NO